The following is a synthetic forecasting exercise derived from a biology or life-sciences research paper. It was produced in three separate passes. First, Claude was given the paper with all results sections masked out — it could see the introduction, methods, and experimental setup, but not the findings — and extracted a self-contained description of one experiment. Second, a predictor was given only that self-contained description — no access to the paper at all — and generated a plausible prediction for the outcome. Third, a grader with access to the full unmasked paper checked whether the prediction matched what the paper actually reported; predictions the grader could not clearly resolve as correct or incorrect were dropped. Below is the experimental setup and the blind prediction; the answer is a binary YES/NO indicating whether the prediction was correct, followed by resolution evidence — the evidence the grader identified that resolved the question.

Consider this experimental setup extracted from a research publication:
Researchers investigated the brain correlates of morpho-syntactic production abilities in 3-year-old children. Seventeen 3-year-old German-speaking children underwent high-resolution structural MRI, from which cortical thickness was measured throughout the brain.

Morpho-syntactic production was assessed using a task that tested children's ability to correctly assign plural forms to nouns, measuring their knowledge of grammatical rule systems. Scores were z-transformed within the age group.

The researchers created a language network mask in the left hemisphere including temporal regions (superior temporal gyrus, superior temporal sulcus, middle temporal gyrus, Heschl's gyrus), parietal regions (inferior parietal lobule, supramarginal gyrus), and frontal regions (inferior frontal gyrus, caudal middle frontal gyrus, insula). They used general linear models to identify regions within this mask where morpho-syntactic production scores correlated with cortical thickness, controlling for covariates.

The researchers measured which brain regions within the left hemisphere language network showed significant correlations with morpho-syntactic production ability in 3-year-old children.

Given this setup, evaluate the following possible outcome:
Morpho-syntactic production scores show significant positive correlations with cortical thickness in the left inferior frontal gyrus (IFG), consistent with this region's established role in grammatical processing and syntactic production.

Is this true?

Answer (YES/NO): NO